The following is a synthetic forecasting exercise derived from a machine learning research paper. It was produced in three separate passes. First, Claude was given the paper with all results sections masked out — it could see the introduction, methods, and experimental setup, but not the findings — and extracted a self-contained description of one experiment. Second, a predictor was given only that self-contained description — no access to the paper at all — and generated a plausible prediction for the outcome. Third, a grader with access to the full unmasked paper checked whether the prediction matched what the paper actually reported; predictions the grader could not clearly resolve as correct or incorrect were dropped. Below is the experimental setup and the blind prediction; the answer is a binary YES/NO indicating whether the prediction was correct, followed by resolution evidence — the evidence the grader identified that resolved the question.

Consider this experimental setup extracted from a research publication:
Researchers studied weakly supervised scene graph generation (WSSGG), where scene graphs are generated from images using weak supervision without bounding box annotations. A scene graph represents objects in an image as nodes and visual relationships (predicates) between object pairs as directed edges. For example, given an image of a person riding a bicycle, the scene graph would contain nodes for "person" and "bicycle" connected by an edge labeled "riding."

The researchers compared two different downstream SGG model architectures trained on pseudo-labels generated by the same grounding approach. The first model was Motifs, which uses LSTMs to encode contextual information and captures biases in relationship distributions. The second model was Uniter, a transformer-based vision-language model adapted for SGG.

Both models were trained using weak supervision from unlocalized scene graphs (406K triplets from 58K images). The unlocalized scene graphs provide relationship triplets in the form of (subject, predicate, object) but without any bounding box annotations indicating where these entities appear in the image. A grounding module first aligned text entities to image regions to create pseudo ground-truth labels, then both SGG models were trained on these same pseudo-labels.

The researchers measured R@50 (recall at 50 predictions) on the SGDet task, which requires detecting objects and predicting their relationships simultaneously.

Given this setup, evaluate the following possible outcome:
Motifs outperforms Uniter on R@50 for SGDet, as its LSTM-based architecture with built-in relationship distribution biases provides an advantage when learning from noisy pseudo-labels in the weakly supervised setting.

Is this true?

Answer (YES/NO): NO